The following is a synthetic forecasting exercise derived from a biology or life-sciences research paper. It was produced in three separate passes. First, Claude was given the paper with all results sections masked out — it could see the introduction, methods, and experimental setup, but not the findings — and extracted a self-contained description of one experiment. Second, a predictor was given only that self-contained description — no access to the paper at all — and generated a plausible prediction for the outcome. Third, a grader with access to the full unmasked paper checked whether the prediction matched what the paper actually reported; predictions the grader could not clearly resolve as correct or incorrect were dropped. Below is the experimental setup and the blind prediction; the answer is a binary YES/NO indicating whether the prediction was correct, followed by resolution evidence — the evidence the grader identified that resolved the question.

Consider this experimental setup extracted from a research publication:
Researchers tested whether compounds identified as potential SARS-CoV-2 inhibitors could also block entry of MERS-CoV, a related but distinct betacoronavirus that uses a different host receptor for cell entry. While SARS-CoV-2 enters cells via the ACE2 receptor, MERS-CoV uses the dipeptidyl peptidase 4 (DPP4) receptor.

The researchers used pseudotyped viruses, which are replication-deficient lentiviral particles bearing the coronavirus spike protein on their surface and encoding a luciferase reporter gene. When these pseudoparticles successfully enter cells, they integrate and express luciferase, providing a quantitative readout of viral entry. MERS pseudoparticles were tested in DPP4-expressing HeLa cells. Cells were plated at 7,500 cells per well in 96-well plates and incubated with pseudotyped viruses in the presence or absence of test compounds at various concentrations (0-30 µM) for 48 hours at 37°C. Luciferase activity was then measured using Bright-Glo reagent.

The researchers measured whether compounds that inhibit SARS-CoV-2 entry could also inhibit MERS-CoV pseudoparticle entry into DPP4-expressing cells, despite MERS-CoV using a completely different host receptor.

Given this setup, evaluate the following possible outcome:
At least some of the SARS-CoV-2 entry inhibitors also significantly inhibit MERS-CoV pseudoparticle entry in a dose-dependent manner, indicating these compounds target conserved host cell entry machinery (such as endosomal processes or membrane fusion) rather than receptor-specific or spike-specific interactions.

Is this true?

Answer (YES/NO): NO